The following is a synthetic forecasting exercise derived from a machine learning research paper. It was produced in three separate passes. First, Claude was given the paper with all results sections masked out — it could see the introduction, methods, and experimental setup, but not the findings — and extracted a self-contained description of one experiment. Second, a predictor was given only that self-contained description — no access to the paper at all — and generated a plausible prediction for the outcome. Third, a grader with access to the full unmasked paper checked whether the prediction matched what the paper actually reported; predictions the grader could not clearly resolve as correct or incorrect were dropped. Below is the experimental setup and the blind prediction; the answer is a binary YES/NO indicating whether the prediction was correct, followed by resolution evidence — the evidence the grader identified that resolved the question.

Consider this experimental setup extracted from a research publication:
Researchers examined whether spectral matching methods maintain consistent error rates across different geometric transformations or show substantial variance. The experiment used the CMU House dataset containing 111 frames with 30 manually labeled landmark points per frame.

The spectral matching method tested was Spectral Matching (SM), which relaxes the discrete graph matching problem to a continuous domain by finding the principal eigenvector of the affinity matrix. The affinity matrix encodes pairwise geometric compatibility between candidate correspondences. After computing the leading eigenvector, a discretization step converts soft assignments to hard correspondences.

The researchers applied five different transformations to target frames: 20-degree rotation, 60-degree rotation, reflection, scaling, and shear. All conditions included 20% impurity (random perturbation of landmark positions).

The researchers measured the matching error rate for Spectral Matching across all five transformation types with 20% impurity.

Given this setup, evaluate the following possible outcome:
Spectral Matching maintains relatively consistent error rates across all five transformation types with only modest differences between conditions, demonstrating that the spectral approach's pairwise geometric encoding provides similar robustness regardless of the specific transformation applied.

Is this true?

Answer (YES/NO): NO